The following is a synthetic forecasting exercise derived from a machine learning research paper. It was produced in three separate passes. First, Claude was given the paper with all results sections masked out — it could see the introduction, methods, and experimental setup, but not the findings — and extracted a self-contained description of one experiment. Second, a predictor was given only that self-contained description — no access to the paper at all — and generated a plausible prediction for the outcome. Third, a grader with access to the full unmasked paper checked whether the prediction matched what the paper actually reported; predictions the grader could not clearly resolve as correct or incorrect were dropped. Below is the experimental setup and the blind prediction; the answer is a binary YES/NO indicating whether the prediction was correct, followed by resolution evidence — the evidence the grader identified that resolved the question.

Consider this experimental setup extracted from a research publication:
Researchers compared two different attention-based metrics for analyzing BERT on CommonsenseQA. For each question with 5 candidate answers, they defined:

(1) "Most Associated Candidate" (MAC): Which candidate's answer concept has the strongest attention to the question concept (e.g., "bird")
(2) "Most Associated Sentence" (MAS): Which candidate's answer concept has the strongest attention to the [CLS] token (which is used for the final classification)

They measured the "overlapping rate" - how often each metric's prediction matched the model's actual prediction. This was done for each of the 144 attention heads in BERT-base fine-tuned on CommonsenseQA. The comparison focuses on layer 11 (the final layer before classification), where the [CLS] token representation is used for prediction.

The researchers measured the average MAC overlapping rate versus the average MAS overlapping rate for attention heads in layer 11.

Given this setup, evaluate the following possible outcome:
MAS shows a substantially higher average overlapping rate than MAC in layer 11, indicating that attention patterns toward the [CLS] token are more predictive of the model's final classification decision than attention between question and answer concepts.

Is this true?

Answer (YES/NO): NO